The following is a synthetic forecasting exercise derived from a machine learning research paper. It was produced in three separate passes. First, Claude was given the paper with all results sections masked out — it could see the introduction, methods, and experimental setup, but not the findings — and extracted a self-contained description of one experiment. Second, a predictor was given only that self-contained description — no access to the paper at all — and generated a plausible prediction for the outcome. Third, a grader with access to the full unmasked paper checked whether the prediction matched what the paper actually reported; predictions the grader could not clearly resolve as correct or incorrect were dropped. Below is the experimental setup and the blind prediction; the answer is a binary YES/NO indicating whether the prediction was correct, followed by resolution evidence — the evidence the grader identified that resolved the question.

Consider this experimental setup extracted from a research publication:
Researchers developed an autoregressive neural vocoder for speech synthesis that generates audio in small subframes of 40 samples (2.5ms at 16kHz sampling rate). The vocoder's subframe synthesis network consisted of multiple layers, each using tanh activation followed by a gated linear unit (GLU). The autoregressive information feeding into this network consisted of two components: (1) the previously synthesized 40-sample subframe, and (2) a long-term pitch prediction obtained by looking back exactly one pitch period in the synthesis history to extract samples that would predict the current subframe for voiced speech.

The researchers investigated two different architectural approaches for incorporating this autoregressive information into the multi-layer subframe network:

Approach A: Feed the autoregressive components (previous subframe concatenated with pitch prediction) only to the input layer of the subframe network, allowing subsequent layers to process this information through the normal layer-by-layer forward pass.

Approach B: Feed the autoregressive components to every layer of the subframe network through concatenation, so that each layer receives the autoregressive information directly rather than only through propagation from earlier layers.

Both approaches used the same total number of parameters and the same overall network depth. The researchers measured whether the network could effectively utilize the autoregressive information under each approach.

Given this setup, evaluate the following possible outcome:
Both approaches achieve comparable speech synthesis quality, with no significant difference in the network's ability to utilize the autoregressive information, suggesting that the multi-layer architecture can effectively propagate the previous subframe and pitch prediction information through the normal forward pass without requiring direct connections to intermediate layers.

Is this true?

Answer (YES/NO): NO